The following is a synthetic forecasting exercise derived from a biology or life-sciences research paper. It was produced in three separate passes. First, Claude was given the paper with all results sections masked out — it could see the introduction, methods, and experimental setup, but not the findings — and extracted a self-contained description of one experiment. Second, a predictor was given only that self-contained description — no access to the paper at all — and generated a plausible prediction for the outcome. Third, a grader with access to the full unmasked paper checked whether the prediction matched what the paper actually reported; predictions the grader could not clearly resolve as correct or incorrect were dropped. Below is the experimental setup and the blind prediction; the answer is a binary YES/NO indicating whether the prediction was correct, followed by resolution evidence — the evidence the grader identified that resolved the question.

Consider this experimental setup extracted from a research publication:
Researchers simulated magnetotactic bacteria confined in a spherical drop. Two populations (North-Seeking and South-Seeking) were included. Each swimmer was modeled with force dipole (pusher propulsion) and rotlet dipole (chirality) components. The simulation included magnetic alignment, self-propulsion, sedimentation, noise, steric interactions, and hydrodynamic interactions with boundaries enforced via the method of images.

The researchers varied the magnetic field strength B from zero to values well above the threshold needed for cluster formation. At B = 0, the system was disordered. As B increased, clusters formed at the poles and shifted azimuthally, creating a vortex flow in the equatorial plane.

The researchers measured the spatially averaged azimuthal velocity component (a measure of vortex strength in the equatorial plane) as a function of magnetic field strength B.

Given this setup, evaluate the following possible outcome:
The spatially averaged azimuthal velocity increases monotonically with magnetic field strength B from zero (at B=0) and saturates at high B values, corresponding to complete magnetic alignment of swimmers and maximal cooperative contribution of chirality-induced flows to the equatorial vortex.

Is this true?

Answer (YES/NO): NO